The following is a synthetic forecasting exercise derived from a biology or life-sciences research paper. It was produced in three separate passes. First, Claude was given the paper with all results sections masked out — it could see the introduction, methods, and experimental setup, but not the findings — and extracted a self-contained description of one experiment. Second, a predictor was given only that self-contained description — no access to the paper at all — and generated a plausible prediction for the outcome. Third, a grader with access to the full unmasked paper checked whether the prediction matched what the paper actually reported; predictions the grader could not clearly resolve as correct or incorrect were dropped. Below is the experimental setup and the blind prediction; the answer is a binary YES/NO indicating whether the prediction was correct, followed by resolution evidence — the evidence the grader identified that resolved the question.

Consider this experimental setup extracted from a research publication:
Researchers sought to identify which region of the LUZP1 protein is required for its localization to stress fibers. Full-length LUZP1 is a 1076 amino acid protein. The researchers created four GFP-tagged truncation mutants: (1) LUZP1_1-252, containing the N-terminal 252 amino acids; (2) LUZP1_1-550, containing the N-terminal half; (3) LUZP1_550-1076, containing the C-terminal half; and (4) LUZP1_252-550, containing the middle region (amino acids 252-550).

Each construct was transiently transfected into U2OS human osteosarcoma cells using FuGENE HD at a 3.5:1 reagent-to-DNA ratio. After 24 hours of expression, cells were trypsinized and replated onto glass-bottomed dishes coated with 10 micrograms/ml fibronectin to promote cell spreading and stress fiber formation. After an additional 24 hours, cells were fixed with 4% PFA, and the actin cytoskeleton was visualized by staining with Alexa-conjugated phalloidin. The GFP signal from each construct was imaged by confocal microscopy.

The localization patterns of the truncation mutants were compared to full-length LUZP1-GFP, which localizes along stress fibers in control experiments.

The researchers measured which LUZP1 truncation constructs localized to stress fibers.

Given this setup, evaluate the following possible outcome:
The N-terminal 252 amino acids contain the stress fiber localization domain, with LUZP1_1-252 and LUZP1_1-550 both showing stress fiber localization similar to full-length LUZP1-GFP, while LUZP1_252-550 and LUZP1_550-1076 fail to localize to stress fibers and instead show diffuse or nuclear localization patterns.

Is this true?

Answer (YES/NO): NO